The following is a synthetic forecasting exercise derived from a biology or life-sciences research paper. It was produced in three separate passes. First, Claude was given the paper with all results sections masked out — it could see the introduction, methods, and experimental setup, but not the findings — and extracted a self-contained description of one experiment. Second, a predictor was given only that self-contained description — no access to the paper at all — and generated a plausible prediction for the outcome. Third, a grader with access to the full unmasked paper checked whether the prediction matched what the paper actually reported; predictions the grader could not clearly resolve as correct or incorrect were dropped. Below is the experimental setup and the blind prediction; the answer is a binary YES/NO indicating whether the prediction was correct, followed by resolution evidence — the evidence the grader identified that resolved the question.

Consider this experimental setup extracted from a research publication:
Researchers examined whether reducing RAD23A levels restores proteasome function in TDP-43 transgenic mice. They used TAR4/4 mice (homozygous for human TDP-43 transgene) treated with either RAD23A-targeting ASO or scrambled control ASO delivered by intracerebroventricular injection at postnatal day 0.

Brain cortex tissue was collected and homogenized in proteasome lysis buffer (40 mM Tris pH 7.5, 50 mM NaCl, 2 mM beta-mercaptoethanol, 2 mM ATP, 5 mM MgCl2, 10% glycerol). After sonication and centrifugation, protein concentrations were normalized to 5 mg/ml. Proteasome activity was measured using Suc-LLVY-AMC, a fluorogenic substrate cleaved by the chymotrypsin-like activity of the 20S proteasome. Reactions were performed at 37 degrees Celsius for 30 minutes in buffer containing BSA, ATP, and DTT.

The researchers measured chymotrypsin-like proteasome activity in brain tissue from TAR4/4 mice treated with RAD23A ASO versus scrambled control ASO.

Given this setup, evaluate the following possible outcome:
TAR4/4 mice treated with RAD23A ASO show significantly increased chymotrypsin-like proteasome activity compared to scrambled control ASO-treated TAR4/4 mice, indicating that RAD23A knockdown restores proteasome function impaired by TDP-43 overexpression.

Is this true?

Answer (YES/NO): YES